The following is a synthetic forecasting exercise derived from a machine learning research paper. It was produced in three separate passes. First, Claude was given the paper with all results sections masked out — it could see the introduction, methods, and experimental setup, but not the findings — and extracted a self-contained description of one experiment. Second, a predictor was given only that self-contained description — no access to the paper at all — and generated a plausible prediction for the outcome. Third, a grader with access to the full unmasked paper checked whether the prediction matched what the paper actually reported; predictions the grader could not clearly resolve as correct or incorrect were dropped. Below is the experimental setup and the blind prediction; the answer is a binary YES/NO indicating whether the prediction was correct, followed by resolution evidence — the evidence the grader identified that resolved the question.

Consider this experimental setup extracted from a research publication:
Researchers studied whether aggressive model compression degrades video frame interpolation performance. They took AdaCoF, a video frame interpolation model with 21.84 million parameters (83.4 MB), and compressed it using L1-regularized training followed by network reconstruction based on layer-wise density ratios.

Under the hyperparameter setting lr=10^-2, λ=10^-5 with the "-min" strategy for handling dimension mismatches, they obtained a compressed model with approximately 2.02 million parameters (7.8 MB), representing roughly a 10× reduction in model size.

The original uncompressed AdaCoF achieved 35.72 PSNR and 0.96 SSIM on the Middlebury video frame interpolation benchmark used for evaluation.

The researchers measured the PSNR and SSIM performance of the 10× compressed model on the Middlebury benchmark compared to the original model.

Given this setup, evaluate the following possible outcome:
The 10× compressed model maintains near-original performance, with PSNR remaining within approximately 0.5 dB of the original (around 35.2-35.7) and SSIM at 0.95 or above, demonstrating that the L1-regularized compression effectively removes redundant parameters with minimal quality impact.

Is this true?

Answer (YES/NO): NO